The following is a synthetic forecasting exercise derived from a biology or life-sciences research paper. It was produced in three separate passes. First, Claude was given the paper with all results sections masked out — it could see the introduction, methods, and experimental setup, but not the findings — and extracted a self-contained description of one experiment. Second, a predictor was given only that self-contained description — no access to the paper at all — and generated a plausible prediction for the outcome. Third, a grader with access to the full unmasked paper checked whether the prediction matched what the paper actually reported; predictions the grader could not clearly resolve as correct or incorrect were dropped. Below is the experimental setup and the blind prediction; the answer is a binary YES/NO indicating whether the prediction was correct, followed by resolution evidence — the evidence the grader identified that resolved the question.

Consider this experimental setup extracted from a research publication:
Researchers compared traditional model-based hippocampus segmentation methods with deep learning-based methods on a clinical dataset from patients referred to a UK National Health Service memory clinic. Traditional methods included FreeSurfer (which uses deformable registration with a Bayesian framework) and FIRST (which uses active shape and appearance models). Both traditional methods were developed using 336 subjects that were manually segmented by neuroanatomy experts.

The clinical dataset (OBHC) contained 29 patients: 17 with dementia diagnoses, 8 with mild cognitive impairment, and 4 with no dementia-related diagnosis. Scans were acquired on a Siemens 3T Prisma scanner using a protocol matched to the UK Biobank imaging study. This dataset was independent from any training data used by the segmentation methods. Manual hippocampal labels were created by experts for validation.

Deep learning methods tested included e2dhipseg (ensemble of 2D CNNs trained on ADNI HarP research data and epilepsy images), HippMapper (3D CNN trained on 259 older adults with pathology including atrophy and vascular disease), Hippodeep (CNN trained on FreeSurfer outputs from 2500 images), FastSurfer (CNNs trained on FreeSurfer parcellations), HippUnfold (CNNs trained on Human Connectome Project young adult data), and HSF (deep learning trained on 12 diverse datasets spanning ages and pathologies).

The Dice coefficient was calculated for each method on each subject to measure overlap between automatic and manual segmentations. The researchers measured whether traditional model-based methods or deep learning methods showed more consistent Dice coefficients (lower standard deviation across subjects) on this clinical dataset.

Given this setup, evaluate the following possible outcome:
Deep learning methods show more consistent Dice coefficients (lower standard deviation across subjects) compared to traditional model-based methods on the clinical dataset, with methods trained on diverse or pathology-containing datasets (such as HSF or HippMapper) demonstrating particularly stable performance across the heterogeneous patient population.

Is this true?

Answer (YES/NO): NO